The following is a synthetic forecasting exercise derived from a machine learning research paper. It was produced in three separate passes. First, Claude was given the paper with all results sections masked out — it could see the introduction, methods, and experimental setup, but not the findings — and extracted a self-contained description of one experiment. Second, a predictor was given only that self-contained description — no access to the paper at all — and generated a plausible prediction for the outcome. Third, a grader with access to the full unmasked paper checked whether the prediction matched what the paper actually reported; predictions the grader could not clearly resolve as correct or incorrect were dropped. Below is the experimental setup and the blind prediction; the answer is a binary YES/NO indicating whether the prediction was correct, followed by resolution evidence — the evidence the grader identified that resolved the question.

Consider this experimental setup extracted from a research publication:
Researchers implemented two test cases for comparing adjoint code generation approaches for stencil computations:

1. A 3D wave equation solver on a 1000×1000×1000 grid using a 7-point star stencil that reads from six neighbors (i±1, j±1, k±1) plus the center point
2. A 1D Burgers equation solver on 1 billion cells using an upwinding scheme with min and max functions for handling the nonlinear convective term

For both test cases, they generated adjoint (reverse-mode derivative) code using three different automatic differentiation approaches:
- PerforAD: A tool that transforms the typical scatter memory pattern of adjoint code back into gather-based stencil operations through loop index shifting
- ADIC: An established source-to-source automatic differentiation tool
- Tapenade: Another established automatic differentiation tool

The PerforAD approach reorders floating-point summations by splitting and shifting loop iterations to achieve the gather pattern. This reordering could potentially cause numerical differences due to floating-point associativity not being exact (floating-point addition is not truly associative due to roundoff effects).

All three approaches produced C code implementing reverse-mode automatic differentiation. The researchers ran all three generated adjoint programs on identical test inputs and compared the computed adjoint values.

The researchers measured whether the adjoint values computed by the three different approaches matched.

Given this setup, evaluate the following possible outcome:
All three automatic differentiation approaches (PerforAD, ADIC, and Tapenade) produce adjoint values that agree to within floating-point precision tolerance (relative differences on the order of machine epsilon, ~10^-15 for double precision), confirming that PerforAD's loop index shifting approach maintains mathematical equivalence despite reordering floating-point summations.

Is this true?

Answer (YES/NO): YES